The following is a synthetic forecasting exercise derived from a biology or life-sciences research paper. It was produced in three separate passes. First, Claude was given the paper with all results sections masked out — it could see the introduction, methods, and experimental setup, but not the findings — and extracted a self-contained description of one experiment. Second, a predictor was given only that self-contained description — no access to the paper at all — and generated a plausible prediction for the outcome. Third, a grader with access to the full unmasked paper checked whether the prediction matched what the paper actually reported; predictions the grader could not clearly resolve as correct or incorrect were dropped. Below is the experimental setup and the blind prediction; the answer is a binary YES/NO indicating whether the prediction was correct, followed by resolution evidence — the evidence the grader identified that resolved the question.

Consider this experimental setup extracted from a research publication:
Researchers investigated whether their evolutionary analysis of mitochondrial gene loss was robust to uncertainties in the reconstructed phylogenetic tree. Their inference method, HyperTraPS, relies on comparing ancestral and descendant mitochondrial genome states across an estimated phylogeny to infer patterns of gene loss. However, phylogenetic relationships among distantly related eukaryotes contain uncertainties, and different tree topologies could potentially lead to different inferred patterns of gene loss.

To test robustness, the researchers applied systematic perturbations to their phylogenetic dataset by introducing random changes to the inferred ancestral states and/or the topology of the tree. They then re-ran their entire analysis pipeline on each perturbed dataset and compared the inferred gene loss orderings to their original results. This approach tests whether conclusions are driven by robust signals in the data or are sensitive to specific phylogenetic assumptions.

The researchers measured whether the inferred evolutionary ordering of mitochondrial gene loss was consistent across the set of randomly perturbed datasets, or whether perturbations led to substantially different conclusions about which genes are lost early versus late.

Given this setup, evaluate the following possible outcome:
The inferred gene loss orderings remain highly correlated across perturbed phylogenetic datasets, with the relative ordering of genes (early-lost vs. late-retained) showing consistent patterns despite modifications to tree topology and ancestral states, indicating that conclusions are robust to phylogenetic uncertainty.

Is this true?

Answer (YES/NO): YES